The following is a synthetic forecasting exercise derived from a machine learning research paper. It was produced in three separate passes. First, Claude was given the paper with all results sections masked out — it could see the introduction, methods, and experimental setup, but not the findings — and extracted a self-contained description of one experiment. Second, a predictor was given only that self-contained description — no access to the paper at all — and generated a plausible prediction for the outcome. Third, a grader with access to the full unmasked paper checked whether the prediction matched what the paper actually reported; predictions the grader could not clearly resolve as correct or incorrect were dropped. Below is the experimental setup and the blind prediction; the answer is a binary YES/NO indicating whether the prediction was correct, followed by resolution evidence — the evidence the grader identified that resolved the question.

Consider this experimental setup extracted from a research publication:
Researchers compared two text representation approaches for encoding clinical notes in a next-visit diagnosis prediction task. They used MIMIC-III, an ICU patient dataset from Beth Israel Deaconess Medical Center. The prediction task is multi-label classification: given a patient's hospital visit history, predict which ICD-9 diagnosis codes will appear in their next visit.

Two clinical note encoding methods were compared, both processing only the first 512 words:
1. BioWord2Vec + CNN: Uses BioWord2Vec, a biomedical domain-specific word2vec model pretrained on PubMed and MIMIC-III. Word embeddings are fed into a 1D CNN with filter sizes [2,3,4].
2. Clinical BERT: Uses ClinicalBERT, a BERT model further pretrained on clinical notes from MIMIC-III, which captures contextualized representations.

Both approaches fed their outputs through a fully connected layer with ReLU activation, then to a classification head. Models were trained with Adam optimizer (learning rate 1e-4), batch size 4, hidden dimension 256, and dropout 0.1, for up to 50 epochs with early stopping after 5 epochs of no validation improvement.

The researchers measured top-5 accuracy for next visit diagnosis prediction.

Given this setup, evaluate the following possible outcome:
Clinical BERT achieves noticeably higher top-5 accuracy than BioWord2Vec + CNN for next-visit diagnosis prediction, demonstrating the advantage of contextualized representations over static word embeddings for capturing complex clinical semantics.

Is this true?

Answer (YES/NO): YES